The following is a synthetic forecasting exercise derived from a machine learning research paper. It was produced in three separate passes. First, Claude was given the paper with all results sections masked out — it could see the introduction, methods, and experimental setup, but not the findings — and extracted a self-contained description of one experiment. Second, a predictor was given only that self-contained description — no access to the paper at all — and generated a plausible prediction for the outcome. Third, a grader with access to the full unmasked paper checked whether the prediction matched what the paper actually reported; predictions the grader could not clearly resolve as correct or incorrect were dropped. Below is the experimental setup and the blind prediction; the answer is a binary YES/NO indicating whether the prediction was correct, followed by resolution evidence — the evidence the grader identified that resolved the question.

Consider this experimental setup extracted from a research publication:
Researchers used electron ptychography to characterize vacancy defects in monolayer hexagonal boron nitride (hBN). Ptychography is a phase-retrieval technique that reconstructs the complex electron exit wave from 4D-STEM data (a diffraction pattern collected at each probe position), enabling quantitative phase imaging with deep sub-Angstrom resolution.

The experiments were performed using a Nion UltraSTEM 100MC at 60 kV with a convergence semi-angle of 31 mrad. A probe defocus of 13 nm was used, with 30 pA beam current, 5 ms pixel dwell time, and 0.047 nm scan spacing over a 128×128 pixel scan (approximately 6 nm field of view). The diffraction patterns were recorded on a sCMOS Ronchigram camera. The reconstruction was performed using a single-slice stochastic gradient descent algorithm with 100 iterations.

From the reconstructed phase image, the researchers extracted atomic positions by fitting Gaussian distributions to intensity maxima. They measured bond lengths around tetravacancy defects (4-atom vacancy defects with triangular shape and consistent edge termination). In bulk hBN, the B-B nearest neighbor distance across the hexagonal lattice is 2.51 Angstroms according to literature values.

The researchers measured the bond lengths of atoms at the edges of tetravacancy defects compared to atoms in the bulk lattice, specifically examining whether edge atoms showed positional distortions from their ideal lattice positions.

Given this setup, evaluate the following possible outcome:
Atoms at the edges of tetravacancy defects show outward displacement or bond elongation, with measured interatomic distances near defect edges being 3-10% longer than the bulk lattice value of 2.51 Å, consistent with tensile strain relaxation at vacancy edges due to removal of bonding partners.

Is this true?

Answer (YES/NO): NO